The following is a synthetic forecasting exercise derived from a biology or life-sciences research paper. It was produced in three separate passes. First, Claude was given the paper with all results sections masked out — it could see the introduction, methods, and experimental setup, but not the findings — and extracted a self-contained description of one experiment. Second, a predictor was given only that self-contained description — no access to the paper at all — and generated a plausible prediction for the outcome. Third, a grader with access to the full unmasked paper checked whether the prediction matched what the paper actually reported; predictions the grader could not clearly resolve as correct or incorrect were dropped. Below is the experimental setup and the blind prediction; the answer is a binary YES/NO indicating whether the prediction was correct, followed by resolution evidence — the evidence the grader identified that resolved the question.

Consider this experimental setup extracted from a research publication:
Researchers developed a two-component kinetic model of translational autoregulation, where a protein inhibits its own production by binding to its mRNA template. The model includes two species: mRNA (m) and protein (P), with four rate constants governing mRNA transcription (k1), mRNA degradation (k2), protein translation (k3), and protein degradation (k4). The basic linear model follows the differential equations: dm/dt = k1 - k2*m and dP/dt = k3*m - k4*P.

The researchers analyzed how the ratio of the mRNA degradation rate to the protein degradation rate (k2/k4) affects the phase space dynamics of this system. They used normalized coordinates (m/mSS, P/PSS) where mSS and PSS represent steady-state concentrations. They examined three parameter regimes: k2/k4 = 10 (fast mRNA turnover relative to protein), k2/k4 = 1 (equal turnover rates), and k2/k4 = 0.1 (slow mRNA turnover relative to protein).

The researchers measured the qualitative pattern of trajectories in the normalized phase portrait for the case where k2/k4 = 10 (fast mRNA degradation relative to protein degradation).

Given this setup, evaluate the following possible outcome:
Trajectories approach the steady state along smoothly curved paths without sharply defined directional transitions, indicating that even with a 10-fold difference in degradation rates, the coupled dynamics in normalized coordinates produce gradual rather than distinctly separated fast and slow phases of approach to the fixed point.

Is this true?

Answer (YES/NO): NO